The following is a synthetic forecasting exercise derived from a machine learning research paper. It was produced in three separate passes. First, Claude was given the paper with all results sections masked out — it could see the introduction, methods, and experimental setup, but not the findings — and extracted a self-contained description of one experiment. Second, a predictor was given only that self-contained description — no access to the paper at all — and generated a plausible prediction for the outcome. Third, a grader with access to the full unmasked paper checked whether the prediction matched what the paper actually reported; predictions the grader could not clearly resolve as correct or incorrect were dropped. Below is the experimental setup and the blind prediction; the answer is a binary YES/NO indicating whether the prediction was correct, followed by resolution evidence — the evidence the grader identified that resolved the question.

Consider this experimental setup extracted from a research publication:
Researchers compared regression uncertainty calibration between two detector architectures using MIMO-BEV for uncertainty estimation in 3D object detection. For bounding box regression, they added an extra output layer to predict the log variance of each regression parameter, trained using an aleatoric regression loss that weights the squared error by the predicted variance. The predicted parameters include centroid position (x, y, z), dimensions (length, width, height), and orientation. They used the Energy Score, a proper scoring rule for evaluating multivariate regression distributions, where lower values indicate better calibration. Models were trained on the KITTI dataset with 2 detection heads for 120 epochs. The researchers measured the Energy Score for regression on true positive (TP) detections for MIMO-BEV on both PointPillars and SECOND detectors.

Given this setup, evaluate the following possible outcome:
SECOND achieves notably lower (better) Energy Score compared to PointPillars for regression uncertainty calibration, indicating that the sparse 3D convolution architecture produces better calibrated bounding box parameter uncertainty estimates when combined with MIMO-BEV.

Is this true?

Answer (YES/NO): YES